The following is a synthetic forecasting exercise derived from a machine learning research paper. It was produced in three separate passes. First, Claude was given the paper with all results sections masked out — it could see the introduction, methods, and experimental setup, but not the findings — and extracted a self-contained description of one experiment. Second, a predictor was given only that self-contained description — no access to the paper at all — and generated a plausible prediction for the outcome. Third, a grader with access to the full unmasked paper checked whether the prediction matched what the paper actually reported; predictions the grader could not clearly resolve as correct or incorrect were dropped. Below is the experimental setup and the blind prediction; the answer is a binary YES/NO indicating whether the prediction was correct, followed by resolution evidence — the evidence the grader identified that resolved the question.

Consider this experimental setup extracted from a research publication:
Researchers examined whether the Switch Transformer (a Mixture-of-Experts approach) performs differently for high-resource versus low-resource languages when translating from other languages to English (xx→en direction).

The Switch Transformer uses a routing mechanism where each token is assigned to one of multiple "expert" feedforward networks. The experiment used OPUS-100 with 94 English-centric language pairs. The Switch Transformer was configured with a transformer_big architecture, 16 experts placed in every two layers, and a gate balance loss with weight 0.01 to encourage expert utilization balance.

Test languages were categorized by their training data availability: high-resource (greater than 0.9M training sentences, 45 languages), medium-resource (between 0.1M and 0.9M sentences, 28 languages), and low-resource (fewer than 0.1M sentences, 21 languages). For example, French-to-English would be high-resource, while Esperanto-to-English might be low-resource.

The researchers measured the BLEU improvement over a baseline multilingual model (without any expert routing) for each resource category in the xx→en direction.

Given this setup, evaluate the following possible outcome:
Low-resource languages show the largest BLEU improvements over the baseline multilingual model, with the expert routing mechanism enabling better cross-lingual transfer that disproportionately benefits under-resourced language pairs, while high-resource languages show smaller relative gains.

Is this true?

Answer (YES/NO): NO